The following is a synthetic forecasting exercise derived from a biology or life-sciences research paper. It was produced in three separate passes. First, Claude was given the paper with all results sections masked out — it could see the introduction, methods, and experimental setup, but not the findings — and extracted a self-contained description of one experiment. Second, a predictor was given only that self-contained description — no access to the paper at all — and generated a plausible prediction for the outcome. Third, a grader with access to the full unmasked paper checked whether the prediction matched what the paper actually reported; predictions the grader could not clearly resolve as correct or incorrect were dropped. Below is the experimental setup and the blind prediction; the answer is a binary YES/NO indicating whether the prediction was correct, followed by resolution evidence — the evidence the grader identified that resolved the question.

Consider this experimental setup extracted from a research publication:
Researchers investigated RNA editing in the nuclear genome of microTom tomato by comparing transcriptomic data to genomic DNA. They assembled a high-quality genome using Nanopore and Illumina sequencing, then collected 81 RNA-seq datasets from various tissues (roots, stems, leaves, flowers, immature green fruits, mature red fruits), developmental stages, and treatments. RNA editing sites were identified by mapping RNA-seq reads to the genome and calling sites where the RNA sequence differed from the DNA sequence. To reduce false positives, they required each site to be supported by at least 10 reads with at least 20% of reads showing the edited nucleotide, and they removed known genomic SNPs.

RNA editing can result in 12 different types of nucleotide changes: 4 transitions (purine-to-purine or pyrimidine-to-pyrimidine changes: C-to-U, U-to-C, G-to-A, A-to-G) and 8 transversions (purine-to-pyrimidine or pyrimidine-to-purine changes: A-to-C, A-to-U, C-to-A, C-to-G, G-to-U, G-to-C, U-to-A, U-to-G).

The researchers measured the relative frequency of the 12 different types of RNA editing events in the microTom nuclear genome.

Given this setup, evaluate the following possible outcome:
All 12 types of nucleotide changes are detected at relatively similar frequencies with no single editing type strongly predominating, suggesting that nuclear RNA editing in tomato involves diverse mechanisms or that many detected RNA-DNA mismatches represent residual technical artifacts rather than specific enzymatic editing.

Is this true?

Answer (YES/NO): NO